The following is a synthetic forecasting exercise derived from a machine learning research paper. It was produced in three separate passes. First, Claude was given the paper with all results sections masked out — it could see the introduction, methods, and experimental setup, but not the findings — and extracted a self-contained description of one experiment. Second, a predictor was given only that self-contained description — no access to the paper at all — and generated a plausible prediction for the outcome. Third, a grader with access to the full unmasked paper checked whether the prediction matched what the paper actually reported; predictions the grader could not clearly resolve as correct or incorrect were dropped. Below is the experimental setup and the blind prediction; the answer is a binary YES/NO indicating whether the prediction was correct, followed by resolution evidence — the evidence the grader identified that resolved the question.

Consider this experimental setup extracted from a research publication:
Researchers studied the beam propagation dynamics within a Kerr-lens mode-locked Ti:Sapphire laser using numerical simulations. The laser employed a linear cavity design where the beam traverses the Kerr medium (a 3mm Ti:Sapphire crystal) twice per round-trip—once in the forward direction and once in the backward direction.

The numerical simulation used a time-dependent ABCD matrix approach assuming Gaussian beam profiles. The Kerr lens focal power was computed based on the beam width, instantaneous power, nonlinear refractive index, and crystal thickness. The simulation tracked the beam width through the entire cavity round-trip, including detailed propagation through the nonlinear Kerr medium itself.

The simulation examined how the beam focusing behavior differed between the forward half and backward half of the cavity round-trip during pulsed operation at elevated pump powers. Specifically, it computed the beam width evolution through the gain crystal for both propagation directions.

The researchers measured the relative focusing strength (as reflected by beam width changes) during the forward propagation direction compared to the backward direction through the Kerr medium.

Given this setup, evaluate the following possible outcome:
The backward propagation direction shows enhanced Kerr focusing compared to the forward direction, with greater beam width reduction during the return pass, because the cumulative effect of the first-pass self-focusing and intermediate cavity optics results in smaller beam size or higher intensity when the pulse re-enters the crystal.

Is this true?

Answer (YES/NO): NO